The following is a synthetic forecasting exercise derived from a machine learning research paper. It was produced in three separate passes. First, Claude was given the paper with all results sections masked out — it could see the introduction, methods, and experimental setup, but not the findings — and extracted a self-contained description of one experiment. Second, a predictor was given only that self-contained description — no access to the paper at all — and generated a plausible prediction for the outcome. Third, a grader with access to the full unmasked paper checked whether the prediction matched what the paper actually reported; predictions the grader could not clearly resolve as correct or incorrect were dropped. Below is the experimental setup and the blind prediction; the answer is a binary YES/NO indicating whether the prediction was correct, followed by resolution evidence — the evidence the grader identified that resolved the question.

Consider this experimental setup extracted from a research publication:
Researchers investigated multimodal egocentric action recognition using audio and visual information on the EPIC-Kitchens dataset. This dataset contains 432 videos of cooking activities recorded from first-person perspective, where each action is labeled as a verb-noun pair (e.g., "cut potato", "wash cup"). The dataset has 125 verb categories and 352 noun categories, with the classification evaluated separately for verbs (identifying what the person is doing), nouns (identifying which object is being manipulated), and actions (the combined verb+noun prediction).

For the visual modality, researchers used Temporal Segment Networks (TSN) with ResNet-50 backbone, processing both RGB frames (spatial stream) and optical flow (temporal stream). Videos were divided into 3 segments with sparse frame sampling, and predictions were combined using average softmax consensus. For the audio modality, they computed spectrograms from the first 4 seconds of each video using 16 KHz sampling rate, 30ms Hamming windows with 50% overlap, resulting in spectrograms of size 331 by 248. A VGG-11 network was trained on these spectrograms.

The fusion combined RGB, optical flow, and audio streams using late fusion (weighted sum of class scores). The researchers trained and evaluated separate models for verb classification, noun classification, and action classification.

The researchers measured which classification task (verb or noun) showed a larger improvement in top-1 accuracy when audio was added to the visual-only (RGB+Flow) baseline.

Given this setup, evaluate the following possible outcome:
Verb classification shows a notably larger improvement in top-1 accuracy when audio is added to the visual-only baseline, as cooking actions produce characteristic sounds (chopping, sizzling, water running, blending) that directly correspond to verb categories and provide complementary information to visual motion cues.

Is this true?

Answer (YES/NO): YES